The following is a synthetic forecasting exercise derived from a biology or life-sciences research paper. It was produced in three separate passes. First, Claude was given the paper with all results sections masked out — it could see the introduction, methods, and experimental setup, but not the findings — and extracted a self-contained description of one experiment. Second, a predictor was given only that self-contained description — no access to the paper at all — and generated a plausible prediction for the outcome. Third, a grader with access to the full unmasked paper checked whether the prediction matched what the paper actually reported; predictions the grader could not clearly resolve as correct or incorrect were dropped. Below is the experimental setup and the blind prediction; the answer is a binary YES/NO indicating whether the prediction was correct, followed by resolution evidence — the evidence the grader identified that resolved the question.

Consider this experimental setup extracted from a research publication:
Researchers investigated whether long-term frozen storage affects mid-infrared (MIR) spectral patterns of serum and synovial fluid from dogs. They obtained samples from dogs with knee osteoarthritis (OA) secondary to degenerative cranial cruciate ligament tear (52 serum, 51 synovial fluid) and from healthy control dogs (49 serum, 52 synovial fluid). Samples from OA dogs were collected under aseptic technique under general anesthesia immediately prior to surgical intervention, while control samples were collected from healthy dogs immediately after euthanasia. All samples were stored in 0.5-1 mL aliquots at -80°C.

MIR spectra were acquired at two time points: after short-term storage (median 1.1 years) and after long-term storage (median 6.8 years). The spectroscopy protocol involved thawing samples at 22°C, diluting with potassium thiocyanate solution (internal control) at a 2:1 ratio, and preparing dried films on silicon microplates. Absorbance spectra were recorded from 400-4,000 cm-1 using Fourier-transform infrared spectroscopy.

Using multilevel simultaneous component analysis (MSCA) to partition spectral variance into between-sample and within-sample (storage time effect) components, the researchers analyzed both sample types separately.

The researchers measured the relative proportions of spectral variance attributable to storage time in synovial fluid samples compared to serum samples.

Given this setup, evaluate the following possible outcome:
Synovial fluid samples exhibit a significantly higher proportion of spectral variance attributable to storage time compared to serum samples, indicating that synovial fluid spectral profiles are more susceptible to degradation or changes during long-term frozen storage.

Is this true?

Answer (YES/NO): YES